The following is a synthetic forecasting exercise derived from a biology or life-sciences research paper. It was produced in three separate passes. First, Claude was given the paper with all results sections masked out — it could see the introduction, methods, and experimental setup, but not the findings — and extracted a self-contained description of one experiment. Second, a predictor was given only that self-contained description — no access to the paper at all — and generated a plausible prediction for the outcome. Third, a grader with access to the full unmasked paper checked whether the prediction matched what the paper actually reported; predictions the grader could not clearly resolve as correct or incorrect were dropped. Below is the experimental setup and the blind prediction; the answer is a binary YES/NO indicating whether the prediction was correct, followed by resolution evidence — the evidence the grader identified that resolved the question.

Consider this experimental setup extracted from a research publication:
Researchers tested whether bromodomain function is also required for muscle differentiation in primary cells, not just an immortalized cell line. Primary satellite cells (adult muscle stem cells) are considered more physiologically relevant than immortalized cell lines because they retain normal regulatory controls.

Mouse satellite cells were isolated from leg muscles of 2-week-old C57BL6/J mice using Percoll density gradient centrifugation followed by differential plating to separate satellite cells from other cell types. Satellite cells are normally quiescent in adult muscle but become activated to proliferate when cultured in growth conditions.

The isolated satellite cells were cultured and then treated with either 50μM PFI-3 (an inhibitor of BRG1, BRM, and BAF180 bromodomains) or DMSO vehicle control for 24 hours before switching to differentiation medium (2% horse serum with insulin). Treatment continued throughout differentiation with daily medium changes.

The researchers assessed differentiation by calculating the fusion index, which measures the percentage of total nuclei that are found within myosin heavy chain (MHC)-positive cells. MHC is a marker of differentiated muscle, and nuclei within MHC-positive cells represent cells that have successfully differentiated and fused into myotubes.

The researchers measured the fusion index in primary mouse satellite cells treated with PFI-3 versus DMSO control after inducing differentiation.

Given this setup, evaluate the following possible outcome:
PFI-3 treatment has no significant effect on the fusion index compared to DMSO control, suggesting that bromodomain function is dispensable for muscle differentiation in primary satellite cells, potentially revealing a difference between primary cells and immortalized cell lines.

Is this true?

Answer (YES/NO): NO